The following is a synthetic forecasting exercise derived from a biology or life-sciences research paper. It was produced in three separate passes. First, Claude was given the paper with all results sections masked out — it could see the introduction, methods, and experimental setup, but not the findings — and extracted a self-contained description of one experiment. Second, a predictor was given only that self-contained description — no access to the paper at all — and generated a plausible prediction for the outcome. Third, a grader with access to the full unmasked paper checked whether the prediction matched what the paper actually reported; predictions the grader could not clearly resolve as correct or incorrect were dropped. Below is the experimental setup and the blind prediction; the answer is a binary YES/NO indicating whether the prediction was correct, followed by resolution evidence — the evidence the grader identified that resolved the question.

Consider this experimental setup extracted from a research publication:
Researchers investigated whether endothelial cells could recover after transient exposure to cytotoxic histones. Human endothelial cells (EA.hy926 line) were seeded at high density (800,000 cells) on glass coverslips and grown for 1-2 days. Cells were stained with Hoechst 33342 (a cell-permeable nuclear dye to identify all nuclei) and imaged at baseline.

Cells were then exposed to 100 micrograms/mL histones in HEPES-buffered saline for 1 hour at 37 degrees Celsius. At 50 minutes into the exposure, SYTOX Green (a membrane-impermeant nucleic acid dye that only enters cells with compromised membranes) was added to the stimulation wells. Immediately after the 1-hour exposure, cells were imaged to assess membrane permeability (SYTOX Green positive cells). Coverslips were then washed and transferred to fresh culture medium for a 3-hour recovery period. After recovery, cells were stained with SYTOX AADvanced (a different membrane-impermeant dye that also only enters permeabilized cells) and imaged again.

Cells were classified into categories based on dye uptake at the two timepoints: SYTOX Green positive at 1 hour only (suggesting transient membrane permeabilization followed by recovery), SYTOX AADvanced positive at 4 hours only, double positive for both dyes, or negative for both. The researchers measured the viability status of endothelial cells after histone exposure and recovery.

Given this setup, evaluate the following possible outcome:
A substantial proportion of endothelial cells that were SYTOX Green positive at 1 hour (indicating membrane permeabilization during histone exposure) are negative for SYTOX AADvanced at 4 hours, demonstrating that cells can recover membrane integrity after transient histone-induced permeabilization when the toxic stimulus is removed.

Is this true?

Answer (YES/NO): YES